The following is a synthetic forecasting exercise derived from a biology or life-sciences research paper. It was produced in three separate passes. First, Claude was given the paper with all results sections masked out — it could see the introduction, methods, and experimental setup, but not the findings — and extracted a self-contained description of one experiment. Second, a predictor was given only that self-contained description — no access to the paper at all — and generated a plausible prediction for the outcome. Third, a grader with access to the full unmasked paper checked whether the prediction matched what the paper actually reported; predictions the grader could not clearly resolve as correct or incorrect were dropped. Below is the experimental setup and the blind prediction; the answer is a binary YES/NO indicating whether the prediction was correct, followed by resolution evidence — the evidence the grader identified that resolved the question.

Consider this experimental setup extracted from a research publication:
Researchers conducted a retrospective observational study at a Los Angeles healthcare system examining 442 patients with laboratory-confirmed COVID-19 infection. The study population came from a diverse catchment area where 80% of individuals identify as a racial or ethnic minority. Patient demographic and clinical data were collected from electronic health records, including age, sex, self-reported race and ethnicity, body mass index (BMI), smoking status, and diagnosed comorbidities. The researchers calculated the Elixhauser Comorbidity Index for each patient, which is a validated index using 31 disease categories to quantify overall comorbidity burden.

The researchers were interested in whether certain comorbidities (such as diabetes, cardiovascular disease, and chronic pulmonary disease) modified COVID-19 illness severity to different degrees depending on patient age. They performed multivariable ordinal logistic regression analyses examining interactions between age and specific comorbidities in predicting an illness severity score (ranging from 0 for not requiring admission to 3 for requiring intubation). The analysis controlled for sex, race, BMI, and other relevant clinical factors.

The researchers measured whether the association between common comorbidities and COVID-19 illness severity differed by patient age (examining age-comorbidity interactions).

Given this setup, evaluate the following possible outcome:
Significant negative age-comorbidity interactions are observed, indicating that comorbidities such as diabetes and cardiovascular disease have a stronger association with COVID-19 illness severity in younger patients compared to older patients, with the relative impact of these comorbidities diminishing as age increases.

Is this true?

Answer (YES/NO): NO